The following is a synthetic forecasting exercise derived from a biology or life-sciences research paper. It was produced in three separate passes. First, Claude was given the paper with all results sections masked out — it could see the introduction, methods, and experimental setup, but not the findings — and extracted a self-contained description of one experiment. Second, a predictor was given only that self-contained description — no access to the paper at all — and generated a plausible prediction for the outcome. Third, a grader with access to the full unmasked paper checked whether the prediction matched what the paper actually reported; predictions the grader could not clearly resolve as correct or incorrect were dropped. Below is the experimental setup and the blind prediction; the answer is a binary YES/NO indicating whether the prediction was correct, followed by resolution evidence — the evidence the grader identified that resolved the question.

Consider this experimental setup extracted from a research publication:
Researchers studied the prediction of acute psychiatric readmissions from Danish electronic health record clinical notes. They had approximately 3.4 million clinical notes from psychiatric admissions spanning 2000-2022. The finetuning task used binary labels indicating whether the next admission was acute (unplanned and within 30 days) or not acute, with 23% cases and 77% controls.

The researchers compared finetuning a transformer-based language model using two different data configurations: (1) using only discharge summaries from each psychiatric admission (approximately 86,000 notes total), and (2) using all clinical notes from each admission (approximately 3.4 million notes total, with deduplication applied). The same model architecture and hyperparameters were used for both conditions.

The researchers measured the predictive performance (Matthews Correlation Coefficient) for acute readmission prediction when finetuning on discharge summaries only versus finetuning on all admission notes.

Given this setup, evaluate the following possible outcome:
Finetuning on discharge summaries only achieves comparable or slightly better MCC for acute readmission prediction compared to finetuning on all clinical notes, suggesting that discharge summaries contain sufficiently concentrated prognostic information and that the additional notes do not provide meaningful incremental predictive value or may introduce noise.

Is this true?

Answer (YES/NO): NO